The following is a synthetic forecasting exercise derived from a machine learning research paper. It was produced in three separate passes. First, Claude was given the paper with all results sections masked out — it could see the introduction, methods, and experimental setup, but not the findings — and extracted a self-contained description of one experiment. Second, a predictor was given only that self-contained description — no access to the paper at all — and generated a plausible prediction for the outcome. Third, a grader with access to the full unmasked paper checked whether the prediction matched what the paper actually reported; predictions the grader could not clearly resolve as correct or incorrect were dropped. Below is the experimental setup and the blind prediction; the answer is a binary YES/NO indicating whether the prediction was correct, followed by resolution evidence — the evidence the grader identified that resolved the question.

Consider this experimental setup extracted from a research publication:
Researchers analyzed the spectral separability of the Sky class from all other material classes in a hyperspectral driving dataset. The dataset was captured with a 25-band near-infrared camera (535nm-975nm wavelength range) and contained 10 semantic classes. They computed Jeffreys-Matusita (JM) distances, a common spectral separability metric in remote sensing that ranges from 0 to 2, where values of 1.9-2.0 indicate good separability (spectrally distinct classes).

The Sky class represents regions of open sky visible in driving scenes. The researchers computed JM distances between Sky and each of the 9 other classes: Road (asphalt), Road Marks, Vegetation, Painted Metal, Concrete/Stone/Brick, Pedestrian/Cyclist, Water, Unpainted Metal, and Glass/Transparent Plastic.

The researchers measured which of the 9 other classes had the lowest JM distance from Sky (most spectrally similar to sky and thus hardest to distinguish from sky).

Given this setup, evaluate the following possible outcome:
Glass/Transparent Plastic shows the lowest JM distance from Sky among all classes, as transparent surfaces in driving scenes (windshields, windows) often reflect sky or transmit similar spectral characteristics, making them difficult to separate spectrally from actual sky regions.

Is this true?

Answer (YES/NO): YES